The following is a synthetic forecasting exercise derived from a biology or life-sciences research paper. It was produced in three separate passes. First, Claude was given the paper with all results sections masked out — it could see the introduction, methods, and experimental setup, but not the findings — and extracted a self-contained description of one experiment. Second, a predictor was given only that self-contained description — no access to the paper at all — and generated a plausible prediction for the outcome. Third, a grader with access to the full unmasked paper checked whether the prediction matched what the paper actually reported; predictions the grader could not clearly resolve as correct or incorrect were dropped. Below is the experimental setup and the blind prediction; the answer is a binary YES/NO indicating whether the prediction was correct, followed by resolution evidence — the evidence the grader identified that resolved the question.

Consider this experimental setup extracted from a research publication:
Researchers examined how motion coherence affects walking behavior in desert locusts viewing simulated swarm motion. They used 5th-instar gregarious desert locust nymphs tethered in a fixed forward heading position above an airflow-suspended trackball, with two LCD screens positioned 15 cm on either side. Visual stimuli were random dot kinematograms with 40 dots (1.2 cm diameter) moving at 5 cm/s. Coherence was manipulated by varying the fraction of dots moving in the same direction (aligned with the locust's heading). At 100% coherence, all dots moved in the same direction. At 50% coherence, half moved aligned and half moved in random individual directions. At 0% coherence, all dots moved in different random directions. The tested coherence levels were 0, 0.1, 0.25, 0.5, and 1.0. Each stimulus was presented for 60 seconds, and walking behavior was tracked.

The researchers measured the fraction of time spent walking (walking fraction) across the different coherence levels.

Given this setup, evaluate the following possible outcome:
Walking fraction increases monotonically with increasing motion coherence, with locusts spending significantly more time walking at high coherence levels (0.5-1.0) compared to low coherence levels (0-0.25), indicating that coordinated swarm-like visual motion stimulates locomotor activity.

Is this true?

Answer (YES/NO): NO